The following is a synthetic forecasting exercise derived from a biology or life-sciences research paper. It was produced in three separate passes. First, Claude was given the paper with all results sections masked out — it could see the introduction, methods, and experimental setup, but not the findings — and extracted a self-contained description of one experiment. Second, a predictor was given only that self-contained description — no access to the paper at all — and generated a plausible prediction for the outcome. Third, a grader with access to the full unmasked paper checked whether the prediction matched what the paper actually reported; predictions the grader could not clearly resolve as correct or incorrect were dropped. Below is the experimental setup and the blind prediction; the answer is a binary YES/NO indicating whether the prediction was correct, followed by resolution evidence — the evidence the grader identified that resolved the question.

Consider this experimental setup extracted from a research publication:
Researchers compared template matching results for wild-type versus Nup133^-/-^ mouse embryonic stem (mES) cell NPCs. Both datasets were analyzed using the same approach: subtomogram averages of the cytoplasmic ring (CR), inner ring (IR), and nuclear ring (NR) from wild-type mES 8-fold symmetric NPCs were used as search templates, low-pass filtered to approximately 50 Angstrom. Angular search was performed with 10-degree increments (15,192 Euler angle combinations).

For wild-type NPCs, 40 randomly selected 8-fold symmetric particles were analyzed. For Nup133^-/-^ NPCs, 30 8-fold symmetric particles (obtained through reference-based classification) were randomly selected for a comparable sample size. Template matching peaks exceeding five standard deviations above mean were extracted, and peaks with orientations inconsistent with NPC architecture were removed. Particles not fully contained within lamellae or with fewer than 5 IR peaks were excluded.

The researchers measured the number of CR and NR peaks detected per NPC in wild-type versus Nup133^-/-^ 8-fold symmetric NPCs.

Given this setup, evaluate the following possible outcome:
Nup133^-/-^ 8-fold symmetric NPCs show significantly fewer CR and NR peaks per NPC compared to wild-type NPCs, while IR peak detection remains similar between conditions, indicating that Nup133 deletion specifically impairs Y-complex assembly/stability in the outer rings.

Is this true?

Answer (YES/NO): YES